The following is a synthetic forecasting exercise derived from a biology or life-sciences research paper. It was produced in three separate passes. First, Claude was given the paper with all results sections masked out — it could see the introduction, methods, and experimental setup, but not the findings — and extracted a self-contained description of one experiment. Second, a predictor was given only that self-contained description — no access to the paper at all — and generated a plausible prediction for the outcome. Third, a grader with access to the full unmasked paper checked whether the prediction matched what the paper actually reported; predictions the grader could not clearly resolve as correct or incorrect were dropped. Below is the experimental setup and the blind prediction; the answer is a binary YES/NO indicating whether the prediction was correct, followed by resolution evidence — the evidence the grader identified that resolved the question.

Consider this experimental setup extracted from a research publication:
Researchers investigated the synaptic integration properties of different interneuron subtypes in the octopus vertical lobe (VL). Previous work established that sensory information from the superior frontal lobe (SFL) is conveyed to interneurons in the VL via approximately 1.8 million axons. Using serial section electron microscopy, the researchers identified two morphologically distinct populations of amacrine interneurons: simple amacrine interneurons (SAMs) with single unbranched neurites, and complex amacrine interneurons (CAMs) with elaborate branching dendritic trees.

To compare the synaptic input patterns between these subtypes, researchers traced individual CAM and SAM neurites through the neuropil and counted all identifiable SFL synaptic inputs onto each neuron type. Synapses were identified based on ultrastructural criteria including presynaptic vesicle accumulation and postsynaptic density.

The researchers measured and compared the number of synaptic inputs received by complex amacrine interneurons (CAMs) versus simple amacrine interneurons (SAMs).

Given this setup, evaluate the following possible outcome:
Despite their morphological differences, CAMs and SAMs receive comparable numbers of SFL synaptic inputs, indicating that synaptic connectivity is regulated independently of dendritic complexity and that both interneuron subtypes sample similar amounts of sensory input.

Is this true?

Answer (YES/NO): NO